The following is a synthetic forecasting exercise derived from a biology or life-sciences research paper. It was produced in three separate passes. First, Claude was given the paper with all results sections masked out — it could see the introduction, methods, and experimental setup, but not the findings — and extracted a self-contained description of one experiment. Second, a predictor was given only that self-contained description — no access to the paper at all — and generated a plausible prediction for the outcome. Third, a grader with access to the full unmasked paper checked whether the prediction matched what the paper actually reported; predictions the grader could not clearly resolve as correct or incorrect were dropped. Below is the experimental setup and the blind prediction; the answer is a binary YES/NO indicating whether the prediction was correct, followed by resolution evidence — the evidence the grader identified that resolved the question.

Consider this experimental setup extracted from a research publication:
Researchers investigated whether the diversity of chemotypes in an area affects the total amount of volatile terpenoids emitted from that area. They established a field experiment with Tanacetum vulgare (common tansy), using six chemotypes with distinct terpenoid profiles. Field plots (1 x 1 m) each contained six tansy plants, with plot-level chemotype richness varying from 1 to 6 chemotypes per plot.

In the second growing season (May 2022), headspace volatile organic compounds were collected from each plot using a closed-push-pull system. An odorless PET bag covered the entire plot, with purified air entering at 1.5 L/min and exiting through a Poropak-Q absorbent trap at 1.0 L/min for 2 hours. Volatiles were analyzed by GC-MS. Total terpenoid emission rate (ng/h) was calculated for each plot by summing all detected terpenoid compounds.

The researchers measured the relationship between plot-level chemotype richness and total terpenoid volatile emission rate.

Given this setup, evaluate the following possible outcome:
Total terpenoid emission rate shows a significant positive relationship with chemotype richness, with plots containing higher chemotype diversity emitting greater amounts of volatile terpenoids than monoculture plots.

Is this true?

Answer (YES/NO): NO